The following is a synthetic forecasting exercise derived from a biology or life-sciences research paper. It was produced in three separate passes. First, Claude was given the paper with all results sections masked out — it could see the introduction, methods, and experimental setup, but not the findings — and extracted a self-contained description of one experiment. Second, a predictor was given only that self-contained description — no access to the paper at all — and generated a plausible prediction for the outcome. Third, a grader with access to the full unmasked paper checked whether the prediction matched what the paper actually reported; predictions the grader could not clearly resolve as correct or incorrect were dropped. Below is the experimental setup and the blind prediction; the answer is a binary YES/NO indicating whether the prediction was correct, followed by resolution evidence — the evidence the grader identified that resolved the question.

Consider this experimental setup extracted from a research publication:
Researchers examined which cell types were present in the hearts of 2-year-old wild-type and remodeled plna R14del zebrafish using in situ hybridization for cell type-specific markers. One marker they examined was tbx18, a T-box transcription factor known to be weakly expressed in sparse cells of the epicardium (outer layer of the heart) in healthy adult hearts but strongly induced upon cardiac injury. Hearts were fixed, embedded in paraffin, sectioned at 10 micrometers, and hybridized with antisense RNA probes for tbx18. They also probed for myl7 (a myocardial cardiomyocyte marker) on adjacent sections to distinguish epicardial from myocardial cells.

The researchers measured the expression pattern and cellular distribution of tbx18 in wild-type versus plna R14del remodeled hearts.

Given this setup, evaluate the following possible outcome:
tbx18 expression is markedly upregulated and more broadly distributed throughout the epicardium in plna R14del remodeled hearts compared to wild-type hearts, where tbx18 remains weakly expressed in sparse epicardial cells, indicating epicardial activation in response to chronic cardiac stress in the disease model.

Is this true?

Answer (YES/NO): YES